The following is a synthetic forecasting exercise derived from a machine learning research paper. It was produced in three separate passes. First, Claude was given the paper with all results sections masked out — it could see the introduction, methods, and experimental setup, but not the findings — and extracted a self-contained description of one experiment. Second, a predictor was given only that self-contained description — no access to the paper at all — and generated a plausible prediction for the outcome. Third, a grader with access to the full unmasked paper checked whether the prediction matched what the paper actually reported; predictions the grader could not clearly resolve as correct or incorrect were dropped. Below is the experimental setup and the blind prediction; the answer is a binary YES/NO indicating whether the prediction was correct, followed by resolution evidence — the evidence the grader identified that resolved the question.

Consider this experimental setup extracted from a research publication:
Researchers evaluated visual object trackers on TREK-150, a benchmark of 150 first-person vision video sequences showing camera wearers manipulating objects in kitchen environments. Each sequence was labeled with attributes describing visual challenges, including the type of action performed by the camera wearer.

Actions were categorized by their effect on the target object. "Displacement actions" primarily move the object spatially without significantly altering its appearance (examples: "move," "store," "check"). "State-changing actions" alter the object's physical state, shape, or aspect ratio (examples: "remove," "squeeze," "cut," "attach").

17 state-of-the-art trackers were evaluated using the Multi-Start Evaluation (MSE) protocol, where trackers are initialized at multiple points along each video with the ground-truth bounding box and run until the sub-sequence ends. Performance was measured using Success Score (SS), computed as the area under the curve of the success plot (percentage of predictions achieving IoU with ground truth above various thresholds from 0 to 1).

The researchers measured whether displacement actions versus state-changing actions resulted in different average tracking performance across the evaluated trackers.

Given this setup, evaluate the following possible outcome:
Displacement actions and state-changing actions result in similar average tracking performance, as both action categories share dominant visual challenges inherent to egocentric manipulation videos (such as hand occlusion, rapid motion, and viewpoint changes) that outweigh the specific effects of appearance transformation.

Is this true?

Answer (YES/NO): NO